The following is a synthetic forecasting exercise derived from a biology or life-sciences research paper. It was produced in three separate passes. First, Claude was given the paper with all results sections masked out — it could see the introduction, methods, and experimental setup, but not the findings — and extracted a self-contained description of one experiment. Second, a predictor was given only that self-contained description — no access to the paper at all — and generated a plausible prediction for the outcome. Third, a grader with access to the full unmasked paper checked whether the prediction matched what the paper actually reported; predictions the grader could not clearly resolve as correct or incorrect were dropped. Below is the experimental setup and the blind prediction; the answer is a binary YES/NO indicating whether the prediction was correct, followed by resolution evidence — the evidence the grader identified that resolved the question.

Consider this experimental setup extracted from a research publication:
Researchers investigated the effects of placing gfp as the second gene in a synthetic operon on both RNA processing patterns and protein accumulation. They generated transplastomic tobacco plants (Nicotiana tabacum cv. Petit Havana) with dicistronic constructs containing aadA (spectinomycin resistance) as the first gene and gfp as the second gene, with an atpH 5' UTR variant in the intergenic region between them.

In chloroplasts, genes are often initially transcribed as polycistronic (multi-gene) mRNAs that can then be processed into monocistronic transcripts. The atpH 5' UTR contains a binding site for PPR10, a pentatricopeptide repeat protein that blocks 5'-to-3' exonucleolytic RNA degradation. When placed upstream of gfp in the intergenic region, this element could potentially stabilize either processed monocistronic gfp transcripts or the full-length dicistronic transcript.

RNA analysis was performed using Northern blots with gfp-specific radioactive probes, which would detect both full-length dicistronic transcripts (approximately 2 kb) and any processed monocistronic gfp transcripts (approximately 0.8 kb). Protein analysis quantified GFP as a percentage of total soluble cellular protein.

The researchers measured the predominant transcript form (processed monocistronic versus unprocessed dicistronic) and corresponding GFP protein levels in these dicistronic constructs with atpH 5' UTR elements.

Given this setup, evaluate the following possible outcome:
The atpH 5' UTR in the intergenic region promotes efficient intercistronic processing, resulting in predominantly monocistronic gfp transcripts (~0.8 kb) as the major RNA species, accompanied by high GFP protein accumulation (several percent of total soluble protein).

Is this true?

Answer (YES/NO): NO